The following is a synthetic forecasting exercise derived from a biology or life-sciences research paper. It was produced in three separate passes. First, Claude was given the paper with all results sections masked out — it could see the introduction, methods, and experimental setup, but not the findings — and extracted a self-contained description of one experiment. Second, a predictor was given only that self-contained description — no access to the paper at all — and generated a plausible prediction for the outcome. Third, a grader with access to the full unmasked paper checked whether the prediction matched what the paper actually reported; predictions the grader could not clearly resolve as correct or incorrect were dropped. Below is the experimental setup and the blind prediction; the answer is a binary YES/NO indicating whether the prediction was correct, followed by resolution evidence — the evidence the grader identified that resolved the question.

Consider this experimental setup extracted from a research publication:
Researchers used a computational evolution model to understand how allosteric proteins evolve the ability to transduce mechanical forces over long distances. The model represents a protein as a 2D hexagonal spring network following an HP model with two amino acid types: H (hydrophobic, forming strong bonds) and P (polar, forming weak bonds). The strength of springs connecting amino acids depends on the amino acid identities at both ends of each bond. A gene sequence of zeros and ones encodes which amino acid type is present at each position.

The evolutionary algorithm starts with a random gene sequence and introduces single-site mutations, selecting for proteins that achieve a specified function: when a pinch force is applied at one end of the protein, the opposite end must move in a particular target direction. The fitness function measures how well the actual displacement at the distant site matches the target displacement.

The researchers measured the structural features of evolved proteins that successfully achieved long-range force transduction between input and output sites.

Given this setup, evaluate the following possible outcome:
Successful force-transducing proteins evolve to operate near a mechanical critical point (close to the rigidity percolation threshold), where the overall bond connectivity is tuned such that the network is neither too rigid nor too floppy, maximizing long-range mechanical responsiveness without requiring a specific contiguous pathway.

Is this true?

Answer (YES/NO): NO